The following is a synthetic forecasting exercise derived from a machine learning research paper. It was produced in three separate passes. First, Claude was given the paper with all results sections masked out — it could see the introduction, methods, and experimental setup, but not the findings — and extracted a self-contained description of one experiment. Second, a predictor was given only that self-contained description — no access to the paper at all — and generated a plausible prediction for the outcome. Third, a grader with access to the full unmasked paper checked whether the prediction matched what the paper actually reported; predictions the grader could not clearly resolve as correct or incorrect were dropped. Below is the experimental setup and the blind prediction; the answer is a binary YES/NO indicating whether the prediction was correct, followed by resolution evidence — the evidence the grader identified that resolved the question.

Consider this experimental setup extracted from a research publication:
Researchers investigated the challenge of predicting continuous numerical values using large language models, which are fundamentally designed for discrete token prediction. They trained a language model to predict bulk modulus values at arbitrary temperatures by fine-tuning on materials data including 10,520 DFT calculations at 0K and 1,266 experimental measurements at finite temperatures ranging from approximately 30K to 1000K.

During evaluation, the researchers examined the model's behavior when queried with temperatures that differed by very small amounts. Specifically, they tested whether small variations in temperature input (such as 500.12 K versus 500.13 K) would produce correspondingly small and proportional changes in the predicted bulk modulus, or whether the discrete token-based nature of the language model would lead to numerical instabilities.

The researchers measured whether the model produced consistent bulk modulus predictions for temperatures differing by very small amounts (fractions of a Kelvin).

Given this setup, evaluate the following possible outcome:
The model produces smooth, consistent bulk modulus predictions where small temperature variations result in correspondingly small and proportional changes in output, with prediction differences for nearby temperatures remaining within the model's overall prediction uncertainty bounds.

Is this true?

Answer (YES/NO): NO